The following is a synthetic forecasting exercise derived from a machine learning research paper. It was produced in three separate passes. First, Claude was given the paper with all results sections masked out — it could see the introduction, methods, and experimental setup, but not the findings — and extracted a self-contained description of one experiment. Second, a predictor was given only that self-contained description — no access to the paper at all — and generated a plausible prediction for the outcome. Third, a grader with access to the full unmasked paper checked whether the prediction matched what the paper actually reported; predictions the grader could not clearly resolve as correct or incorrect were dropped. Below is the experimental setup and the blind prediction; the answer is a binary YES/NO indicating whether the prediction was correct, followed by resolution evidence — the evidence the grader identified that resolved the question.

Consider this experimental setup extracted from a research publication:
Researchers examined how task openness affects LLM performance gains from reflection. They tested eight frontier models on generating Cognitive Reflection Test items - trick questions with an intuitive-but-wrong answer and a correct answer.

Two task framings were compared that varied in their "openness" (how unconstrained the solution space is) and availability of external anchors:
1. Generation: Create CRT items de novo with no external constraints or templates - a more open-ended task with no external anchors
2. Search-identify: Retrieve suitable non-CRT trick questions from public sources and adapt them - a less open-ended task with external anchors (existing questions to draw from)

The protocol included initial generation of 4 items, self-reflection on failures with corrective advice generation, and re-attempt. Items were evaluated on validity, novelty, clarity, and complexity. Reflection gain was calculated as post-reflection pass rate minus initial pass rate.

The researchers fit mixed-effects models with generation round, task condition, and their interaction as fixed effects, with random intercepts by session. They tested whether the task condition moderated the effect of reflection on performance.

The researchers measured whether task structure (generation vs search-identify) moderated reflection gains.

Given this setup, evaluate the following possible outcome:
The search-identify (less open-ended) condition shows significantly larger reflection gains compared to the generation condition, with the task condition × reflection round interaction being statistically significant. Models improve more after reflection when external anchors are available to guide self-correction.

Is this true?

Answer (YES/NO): YES